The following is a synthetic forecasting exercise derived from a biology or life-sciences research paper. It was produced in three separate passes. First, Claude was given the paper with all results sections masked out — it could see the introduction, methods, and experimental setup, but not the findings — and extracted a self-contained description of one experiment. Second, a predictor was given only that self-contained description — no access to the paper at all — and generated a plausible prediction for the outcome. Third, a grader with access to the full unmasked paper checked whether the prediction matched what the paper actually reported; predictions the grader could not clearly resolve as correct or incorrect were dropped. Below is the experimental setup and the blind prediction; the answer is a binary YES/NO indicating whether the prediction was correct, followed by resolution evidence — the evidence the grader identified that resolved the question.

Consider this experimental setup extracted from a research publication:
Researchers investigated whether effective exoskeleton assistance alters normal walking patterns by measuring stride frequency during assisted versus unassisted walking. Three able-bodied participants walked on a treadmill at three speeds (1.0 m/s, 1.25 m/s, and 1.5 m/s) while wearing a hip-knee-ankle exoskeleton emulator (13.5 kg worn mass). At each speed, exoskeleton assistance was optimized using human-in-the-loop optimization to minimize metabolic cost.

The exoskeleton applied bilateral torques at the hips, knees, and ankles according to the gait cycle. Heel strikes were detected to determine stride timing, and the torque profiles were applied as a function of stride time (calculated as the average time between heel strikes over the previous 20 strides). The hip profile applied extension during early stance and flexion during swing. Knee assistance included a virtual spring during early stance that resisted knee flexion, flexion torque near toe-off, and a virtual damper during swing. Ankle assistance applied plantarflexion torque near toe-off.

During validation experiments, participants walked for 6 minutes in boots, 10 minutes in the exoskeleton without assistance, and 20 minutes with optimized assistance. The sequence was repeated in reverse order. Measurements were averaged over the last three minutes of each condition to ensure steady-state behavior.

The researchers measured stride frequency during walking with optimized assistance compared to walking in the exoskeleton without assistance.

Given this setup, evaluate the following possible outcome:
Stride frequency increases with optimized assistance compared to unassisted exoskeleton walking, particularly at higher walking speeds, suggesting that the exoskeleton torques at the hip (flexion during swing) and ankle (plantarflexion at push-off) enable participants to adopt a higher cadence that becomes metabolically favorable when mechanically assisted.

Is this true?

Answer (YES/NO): NO